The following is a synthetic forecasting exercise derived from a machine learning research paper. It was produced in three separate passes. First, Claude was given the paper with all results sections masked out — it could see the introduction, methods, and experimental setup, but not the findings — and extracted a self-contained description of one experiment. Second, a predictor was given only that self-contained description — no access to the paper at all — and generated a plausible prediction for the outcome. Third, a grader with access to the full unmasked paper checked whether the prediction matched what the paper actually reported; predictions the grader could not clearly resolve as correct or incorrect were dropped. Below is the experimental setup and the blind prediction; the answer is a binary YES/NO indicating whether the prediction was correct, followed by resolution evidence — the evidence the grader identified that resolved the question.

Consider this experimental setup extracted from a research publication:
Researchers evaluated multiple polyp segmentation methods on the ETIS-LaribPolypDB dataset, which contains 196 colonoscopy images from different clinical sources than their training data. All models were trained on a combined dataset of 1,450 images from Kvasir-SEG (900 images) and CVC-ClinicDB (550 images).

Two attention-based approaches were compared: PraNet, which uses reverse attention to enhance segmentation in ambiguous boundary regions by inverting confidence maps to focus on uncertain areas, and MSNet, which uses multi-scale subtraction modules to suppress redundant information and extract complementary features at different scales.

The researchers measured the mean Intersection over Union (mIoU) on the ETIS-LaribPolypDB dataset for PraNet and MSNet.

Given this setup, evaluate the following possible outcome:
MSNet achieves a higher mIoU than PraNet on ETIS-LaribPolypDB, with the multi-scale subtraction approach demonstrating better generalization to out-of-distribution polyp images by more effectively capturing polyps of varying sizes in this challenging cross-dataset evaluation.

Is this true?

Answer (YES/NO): YES